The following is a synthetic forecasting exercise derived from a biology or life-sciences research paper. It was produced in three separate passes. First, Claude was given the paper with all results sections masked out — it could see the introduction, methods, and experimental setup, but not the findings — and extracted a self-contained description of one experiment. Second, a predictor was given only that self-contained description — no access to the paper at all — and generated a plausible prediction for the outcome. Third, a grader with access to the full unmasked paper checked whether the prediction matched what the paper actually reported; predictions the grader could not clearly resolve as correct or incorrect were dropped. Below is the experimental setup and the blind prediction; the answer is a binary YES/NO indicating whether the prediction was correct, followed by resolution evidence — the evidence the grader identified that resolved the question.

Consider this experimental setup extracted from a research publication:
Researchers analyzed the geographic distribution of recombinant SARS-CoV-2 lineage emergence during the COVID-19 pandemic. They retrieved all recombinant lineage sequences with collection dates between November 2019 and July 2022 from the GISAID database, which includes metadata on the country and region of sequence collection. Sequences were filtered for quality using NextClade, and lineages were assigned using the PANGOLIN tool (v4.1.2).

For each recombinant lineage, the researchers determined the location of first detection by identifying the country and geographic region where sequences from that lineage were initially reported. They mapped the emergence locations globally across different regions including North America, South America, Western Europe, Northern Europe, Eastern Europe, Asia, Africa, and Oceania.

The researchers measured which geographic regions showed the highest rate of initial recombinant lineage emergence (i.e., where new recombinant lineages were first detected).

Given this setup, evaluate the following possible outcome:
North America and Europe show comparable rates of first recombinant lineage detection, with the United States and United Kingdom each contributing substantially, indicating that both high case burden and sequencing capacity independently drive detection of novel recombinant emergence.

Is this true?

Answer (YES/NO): NO